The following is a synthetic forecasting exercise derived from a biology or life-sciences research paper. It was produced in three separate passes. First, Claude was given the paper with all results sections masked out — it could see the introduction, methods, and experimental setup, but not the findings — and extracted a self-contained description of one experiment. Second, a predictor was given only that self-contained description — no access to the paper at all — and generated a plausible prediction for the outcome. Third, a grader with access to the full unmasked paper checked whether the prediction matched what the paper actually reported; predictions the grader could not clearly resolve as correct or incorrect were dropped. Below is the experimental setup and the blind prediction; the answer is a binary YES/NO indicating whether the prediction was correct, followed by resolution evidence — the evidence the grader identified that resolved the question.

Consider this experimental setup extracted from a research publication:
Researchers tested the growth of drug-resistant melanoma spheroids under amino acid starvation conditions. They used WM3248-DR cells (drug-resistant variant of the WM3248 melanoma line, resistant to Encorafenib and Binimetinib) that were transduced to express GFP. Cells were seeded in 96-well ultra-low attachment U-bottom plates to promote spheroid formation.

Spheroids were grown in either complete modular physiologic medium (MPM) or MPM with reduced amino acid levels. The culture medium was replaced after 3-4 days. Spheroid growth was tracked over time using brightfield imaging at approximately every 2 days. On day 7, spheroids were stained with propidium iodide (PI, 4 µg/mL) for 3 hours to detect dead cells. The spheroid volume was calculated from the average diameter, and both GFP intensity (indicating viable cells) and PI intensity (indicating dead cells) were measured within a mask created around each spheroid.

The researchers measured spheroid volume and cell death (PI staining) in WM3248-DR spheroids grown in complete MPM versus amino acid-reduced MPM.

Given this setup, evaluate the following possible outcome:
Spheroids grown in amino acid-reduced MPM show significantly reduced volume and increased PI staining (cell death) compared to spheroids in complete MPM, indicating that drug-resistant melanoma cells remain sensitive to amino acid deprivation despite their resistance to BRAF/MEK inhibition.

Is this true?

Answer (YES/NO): YES